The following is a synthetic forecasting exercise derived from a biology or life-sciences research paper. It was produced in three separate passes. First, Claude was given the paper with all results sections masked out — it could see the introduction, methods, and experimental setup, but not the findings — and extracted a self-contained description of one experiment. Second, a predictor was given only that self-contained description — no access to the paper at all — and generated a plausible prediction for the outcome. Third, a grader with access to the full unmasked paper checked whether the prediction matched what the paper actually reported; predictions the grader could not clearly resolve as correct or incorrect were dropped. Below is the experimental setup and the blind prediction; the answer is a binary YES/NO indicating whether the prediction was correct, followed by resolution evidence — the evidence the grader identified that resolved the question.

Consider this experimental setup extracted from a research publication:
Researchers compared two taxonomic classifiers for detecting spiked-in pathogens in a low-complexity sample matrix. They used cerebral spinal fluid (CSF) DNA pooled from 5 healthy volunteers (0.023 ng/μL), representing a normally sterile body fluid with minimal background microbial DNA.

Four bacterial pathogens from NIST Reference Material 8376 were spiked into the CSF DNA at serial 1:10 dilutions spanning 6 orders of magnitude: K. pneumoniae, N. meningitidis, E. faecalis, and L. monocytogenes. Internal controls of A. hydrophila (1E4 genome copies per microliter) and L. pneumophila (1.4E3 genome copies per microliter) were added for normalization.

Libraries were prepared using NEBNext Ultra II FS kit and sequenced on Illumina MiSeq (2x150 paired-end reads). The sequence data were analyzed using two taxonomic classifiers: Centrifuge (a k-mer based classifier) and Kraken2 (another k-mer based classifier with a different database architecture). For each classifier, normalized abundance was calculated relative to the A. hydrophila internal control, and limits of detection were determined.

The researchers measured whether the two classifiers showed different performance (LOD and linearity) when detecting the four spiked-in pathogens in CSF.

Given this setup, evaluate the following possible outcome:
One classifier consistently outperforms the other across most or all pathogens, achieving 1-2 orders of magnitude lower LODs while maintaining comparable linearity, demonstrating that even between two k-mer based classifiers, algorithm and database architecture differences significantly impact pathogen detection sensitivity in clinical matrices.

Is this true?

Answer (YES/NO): NO